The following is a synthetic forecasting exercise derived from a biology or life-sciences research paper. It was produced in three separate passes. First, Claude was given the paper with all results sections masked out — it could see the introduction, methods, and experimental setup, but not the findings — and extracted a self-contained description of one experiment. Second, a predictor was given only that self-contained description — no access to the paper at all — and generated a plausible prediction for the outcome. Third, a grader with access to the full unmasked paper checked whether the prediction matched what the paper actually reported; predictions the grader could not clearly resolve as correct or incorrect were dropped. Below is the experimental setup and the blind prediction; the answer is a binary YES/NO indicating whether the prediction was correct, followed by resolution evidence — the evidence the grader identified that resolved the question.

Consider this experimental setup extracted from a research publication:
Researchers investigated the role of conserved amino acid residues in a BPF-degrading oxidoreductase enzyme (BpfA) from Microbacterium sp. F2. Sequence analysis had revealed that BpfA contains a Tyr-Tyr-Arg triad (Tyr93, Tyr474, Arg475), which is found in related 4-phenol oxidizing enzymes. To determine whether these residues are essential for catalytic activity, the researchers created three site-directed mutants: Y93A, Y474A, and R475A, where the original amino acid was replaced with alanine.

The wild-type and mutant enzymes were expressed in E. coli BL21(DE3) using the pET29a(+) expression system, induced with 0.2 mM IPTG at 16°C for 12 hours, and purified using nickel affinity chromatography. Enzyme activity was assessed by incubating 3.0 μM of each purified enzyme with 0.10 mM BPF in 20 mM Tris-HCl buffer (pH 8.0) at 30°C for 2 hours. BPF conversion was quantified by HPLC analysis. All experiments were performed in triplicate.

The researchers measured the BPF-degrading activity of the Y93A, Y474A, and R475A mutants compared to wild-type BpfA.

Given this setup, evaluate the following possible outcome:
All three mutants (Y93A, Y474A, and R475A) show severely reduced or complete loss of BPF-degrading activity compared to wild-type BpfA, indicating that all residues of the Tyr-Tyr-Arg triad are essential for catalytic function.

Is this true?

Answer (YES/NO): YES